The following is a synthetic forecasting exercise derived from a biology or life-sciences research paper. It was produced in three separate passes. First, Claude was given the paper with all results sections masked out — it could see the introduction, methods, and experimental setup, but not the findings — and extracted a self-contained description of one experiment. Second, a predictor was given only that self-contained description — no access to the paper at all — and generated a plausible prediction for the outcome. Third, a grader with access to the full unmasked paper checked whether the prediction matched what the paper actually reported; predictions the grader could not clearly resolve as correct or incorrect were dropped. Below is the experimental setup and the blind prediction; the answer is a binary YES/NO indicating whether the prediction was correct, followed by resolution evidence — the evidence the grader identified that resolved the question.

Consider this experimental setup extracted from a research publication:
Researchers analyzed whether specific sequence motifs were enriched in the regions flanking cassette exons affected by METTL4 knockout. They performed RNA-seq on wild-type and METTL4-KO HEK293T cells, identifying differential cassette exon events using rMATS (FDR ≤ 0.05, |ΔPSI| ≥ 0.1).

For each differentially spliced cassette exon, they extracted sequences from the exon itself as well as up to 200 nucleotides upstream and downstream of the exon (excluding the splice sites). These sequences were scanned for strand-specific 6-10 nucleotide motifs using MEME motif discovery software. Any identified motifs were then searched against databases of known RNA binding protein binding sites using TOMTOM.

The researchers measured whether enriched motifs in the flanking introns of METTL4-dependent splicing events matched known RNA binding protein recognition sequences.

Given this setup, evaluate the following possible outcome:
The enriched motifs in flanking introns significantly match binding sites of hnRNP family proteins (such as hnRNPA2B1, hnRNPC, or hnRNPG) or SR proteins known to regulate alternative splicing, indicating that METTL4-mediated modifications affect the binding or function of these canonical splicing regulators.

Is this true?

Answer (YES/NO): YES